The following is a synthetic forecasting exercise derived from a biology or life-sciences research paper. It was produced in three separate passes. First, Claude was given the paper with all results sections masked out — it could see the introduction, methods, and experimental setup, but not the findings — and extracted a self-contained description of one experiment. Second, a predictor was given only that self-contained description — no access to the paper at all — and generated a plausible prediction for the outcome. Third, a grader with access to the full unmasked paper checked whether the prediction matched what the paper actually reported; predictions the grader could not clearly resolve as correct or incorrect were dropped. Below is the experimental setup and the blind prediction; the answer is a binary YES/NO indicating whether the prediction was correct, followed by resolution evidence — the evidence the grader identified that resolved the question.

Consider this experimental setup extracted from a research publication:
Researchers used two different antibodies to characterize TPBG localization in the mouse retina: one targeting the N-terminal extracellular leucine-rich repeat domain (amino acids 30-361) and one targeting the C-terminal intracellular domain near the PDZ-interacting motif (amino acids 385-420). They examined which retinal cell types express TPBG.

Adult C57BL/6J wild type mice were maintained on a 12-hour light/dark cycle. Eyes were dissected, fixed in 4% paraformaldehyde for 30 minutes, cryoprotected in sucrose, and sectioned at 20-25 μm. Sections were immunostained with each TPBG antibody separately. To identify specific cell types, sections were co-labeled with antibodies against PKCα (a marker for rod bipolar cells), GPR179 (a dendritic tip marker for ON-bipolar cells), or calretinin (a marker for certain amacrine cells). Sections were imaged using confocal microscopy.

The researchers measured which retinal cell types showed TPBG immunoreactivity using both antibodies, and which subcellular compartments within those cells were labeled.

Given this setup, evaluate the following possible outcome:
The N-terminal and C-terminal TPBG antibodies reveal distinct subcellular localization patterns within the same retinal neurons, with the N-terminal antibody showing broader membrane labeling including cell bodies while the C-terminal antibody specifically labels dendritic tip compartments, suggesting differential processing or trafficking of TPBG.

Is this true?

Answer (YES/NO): NO